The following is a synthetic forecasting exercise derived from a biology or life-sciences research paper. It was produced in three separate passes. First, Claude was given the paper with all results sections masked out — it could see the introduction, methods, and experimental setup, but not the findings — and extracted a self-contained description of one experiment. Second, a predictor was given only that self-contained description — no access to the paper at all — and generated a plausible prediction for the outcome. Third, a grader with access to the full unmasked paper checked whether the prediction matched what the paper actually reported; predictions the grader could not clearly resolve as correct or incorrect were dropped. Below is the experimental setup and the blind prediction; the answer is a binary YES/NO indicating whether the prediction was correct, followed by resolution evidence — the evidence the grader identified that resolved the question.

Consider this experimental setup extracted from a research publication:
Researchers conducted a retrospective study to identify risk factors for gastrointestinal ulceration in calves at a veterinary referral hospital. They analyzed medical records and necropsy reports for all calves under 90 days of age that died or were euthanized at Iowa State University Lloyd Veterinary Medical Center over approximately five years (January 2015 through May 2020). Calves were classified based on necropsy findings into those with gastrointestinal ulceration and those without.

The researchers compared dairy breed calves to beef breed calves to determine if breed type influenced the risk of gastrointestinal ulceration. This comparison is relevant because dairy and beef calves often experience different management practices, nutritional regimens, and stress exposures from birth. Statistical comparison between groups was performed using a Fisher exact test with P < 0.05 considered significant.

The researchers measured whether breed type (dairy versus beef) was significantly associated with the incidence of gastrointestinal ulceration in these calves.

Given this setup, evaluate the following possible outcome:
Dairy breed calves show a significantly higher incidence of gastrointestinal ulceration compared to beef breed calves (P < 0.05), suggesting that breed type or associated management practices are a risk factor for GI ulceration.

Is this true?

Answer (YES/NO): NO